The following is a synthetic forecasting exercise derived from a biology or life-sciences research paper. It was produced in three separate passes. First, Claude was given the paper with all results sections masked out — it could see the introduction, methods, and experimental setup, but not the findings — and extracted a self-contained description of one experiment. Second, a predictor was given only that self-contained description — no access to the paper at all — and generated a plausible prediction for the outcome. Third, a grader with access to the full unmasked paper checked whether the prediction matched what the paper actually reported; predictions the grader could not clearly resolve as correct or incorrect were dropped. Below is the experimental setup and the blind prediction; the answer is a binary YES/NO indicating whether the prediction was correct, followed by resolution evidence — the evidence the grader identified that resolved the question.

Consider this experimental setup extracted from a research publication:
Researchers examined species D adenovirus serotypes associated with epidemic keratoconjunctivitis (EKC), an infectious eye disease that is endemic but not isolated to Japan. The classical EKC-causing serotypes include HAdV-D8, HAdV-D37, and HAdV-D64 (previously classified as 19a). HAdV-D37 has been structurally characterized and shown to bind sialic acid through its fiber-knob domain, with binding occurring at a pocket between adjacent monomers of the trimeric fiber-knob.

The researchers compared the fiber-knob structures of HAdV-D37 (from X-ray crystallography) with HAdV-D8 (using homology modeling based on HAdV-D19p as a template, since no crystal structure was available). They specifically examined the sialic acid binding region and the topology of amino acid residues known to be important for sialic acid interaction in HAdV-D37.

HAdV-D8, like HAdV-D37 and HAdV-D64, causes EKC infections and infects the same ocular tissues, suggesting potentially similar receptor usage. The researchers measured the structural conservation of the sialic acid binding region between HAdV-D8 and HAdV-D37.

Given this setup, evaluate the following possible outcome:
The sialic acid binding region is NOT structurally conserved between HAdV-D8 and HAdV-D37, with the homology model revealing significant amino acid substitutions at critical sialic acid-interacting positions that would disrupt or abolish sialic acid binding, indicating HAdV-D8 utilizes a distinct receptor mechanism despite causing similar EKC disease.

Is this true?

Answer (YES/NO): NO